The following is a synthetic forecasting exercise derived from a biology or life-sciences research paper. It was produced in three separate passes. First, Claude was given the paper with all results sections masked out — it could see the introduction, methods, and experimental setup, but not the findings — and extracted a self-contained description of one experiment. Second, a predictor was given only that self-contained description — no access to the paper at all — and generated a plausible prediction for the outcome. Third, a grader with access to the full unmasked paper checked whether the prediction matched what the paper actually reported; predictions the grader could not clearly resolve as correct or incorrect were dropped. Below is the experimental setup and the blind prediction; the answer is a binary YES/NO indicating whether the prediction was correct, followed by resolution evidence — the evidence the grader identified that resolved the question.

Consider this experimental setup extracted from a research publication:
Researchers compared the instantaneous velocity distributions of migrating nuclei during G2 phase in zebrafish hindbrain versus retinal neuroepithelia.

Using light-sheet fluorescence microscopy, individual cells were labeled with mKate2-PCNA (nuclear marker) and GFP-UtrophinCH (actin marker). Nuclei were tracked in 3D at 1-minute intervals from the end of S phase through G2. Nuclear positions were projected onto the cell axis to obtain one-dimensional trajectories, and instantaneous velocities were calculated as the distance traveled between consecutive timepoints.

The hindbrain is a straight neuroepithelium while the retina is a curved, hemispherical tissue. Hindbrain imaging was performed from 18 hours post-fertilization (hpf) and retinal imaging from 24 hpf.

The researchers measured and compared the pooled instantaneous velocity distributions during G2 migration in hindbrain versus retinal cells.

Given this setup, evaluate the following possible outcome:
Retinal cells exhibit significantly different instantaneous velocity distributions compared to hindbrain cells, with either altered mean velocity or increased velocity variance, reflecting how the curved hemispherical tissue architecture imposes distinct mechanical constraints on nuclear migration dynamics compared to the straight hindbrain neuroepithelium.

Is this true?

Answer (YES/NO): YES